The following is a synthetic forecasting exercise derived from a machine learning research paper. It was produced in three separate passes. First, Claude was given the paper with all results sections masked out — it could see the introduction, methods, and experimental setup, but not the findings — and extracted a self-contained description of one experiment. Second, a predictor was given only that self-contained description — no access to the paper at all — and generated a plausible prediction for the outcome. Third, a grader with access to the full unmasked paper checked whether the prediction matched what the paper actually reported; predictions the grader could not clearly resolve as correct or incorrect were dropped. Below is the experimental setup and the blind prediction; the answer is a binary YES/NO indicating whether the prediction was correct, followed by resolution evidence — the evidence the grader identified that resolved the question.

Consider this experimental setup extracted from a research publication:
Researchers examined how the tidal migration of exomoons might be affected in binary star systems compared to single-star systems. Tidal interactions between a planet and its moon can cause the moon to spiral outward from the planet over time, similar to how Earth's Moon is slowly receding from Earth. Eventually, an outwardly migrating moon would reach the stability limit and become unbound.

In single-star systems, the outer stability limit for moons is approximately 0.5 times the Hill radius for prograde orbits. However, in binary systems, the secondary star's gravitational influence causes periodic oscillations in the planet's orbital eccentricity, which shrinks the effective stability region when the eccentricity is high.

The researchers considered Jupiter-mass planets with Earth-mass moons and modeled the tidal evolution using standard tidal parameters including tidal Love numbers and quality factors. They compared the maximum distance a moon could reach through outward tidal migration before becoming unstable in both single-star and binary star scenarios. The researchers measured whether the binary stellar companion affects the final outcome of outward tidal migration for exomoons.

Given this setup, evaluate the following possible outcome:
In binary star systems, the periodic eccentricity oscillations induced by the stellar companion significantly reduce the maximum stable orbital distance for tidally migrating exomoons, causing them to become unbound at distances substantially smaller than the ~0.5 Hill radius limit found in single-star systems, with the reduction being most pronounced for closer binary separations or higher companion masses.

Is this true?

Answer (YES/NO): YES